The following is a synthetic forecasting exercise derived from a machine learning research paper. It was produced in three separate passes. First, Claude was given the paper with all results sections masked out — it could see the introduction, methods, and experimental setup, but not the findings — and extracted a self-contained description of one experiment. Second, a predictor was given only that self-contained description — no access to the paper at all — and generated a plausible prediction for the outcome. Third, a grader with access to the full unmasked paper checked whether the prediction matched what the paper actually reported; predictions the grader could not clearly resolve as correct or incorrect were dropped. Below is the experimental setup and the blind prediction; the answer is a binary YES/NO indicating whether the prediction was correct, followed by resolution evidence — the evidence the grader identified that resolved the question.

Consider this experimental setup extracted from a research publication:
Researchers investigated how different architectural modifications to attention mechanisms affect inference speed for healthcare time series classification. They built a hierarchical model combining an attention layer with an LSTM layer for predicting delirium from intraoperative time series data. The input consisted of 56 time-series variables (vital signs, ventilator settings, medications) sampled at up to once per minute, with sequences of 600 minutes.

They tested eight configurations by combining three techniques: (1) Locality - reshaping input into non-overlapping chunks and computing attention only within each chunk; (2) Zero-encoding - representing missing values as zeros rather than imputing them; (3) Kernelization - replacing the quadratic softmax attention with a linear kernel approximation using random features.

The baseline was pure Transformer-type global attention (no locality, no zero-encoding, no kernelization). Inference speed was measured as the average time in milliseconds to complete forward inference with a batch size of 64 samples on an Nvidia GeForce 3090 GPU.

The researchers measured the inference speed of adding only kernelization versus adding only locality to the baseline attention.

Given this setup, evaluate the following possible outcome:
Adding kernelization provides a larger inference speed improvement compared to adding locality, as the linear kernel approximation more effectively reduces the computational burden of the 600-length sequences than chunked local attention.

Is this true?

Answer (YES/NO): NO